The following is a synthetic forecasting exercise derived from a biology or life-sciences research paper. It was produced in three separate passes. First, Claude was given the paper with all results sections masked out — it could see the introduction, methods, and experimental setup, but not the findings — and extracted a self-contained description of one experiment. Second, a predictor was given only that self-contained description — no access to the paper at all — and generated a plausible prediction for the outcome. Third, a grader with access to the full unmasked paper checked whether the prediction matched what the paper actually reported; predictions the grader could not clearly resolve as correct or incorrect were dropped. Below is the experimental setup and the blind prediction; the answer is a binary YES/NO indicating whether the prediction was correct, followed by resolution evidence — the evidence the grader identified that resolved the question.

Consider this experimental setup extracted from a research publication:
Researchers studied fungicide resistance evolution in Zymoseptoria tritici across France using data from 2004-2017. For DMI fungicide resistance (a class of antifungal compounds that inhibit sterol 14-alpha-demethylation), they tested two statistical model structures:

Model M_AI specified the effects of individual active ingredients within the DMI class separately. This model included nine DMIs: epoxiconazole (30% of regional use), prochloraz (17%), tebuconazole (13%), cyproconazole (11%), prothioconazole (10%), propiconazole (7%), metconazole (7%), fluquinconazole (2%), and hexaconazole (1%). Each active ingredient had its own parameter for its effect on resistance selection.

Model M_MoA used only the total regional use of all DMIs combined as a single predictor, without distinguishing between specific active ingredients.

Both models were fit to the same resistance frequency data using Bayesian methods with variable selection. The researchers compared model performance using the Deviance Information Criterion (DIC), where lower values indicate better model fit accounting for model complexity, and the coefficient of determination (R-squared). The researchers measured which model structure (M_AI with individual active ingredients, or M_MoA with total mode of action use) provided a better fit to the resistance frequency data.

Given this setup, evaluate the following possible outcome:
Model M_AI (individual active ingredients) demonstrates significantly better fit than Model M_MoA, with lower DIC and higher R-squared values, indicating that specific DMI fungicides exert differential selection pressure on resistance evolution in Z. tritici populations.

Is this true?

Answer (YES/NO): NO